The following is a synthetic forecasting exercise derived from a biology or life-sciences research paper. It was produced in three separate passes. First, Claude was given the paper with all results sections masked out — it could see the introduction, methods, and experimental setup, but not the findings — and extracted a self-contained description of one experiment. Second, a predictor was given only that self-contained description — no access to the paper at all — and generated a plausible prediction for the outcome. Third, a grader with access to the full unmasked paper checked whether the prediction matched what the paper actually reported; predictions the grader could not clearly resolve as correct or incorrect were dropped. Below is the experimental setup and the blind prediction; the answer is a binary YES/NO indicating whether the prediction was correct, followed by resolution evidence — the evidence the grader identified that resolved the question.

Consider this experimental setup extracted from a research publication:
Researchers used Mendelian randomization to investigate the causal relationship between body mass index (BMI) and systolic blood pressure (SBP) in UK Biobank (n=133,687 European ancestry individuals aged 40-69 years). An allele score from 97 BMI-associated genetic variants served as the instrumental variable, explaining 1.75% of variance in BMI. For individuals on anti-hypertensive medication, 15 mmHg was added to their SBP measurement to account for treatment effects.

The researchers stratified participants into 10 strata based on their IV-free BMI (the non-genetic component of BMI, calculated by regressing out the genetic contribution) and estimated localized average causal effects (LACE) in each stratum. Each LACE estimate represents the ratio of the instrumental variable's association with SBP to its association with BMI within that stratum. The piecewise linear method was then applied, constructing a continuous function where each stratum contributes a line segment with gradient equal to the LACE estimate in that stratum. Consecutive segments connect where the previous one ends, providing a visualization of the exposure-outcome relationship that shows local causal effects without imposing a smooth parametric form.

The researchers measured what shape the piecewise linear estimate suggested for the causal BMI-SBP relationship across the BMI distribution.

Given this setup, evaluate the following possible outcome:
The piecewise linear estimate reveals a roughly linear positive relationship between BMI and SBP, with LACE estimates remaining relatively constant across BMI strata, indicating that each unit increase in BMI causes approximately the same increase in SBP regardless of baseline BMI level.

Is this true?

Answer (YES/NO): NO